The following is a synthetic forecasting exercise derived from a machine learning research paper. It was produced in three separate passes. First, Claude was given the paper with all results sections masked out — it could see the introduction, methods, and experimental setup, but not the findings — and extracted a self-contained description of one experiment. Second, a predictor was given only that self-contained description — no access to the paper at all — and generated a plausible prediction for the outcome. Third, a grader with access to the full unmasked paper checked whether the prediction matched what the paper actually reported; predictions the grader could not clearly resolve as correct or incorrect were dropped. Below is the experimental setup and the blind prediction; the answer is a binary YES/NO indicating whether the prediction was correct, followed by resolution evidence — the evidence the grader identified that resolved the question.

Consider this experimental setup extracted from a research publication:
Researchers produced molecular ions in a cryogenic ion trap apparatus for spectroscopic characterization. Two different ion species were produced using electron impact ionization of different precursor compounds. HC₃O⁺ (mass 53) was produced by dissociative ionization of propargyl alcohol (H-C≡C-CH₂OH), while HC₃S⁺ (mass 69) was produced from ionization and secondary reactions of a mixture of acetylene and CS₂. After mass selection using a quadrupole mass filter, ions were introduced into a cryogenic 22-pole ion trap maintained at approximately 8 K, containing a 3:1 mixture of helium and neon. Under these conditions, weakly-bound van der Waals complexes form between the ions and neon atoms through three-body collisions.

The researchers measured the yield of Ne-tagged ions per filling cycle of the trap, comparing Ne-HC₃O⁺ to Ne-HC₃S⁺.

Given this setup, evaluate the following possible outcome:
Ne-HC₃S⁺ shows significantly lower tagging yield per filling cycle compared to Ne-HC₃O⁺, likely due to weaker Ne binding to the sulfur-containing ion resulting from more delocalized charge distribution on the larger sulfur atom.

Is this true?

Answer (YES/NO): NO